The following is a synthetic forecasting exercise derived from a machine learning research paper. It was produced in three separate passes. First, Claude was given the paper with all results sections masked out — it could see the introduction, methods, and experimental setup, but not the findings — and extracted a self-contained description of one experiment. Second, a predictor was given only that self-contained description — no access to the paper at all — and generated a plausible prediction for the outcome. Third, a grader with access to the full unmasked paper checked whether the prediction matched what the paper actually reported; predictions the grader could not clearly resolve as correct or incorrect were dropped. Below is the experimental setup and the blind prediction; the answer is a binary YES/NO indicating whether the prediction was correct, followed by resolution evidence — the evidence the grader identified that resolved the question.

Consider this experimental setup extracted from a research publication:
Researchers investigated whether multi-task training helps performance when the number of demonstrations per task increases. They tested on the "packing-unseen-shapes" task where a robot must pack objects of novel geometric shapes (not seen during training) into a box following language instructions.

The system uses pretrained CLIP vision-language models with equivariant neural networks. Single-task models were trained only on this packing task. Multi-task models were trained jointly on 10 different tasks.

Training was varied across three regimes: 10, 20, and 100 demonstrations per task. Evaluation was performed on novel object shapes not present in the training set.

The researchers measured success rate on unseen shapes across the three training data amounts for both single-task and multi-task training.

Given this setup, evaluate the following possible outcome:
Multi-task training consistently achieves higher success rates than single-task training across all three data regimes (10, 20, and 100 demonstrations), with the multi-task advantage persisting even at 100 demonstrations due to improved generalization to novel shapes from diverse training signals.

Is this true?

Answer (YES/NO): NO